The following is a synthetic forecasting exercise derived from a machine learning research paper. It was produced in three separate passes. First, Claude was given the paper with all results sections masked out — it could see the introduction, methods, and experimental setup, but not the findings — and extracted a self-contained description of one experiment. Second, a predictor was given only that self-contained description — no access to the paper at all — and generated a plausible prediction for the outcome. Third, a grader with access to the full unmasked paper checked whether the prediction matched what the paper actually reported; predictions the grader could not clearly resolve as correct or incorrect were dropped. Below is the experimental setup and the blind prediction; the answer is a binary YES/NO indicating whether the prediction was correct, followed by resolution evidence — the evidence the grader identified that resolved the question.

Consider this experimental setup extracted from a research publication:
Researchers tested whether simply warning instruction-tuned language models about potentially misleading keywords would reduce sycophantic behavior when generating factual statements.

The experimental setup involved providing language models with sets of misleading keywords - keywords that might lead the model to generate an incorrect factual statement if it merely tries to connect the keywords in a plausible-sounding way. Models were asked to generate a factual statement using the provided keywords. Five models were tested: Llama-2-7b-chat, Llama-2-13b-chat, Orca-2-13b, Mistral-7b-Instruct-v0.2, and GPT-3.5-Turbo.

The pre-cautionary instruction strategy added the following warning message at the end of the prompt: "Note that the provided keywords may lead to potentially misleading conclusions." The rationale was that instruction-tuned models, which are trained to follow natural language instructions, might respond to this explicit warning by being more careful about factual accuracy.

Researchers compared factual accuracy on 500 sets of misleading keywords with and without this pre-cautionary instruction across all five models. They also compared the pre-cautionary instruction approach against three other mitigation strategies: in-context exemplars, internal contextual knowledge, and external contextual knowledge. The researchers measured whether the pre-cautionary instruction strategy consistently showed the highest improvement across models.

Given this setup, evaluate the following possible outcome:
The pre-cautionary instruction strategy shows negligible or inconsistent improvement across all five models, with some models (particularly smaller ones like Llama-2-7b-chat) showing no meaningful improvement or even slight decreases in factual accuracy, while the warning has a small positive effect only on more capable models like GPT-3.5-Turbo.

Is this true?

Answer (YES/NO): NO